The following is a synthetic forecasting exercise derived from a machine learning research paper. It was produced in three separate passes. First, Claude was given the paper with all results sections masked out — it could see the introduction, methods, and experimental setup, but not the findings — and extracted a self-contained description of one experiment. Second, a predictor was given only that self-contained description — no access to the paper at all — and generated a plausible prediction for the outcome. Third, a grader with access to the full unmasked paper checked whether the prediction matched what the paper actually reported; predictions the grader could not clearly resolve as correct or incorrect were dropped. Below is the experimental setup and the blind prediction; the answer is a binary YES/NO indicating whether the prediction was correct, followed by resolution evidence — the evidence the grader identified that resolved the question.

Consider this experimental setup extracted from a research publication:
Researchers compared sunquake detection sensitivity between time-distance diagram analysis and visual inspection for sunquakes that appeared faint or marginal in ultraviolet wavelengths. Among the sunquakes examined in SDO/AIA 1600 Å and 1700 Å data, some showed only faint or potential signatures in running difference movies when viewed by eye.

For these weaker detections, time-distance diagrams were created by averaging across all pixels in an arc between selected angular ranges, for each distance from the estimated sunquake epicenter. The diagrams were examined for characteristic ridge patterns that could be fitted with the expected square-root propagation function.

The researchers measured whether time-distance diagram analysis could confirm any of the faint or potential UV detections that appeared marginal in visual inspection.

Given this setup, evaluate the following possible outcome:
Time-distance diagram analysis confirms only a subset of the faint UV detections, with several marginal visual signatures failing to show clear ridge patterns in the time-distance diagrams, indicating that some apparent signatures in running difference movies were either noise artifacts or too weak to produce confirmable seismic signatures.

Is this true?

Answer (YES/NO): YES